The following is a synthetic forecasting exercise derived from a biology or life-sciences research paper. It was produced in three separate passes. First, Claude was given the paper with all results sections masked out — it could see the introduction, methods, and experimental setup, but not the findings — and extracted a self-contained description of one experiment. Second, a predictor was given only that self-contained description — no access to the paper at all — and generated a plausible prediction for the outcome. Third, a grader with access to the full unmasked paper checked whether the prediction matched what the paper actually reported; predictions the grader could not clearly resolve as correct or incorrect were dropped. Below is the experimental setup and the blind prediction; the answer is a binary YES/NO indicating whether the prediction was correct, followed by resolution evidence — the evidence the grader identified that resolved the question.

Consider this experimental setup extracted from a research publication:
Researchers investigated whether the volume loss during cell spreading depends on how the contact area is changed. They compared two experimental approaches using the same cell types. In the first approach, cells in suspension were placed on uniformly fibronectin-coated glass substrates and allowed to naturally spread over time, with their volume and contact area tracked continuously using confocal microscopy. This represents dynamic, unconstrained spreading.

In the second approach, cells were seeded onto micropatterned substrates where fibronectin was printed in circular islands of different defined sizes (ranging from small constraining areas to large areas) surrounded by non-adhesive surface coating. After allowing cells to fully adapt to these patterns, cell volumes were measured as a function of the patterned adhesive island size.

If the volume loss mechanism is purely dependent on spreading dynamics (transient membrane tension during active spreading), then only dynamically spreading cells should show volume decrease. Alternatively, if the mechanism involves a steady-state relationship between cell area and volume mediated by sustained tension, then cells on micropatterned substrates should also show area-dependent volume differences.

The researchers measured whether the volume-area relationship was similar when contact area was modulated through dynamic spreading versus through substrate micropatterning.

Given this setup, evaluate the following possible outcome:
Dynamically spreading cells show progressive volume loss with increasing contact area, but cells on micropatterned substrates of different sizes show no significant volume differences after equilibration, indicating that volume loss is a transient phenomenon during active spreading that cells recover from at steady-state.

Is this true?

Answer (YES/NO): NO